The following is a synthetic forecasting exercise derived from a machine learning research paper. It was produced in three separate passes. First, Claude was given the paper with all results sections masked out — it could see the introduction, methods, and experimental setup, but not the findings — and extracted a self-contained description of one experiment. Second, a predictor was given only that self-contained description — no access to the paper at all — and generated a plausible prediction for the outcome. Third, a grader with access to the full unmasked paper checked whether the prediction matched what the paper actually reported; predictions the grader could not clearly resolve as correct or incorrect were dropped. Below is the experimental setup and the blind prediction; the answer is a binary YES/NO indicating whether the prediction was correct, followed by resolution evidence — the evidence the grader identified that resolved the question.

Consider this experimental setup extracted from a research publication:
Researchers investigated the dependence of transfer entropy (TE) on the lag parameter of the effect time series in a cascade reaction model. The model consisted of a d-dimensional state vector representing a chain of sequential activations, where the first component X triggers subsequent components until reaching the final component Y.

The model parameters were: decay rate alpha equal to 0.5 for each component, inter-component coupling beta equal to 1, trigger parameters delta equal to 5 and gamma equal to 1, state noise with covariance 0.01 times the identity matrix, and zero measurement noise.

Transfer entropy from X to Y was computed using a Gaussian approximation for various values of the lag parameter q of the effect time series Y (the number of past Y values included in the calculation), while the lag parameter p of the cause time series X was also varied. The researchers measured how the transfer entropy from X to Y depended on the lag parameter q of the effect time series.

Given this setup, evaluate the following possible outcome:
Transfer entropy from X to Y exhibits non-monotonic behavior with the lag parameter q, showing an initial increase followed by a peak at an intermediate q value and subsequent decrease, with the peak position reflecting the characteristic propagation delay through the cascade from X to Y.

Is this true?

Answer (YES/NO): NO